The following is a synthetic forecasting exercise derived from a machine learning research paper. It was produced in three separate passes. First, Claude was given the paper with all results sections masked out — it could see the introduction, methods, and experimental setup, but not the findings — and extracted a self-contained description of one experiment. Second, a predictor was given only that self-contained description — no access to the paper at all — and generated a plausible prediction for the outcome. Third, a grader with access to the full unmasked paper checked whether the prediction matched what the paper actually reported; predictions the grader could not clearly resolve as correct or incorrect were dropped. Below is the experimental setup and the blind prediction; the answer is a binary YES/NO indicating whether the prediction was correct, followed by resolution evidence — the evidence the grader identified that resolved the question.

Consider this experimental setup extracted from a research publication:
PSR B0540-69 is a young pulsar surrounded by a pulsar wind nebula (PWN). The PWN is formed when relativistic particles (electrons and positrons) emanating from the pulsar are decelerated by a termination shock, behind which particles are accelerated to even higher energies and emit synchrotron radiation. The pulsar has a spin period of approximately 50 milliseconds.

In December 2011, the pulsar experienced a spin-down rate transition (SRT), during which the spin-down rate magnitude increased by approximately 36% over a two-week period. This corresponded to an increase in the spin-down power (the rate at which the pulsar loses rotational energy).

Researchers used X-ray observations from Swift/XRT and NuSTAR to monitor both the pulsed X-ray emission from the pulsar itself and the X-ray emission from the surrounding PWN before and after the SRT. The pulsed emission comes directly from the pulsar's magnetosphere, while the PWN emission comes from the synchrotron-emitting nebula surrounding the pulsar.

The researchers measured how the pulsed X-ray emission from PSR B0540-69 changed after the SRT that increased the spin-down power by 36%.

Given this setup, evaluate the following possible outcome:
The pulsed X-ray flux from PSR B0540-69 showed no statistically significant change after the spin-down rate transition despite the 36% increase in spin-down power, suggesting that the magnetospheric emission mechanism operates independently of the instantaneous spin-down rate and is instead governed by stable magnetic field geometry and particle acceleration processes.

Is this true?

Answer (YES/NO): YES